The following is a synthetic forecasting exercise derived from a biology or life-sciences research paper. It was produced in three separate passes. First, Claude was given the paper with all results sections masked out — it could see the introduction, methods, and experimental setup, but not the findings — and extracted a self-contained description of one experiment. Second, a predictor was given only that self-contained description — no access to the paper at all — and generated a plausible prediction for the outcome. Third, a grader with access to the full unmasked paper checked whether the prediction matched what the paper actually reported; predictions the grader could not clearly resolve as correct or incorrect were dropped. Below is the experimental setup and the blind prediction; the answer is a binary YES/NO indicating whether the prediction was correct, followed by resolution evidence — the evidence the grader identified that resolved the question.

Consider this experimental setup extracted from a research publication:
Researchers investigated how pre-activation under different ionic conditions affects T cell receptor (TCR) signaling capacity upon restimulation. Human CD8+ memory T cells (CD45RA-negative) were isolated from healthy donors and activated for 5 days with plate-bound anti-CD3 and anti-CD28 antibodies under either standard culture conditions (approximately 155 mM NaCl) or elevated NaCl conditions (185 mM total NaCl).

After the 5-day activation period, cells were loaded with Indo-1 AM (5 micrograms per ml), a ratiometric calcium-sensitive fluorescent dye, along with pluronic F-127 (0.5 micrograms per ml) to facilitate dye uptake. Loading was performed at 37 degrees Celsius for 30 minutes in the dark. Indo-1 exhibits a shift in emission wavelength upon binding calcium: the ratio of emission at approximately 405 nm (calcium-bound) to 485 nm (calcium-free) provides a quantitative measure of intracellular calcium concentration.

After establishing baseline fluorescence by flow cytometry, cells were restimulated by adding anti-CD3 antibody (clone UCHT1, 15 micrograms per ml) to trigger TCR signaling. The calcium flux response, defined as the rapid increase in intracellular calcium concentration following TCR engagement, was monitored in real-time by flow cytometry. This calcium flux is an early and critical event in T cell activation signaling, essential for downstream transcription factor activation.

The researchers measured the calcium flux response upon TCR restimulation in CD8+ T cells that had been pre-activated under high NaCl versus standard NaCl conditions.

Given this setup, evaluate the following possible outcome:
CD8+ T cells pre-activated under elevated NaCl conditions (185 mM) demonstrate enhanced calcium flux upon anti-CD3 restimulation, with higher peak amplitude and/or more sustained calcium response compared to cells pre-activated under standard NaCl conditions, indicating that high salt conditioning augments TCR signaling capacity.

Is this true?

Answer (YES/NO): YES